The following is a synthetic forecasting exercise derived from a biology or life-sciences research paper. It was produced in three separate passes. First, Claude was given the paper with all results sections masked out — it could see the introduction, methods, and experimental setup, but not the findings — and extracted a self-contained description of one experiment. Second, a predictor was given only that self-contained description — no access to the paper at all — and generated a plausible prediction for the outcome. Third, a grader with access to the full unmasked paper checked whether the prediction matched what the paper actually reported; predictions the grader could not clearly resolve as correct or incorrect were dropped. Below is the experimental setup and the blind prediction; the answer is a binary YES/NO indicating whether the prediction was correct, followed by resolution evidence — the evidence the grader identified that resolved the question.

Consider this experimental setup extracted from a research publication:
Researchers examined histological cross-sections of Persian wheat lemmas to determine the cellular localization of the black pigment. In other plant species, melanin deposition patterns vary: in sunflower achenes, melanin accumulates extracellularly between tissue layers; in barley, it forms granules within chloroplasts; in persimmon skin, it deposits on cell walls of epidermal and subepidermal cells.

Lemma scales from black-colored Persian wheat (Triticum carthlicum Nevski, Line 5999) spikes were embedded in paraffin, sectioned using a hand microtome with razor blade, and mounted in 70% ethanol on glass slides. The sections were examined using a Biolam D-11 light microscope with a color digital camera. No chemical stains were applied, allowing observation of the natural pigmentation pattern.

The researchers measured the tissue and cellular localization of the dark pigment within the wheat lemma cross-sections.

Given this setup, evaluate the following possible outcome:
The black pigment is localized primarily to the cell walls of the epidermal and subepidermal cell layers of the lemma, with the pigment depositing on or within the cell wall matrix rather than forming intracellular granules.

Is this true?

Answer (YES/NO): NO